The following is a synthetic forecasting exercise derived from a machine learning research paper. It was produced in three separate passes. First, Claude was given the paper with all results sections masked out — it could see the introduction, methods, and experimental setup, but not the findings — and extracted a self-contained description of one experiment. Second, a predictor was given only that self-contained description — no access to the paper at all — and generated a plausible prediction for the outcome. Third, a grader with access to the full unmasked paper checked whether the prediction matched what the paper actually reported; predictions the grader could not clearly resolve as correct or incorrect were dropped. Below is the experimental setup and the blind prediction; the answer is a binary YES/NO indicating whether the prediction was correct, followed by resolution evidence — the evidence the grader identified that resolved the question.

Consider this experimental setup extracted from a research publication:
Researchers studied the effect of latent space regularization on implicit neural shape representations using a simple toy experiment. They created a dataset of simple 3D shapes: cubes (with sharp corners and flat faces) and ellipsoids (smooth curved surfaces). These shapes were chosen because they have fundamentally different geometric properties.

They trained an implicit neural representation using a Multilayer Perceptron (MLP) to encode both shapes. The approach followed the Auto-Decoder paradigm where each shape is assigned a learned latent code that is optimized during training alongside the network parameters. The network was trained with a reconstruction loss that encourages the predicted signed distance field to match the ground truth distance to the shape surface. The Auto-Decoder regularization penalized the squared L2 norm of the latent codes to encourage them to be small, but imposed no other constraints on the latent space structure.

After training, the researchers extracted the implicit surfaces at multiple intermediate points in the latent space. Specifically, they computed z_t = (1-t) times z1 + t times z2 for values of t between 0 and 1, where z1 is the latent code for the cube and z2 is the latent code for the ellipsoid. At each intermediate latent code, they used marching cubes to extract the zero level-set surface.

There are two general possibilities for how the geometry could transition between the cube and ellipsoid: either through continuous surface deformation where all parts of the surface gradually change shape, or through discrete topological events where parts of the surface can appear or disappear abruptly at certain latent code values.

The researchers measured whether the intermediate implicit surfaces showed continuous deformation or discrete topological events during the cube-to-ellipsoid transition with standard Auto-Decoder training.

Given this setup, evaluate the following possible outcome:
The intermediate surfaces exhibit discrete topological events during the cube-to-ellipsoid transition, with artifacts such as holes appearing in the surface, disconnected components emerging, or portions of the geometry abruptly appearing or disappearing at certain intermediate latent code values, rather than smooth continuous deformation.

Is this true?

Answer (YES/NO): NO